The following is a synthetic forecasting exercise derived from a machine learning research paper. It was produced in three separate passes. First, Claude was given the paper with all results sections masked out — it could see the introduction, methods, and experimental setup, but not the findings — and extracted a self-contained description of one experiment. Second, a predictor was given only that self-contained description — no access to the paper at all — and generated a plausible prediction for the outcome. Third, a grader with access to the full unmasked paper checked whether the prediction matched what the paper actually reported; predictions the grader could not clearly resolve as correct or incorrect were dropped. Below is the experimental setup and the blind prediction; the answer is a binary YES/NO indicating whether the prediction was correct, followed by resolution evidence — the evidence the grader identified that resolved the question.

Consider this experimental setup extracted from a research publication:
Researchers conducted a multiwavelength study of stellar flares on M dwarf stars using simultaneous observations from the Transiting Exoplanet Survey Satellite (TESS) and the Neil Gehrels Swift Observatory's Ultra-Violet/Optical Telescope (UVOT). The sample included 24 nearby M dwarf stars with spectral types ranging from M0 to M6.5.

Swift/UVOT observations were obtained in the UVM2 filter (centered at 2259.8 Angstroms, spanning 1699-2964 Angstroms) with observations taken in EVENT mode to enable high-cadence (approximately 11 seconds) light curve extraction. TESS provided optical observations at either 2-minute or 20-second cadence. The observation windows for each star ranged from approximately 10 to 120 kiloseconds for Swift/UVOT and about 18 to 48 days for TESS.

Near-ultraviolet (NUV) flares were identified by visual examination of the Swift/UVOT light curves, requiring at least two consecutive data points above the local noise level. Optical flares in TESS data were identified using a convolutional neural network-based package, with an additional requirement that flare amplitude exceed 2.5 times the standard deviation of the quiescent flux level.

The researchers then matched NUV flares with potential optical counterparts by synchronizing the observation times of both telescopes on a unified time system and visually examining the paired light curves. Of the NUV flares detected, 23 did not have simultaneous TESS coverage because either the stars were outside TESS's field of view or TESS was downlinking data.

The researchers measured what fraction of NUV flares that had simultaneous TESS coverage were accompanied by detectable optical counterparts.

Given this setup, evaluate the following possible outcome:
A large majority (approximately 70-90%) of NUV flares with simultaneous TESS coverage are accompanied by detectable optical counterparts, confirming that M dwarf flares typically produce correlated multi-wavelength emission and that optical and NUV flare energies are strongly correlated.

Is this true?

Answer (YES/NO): NO